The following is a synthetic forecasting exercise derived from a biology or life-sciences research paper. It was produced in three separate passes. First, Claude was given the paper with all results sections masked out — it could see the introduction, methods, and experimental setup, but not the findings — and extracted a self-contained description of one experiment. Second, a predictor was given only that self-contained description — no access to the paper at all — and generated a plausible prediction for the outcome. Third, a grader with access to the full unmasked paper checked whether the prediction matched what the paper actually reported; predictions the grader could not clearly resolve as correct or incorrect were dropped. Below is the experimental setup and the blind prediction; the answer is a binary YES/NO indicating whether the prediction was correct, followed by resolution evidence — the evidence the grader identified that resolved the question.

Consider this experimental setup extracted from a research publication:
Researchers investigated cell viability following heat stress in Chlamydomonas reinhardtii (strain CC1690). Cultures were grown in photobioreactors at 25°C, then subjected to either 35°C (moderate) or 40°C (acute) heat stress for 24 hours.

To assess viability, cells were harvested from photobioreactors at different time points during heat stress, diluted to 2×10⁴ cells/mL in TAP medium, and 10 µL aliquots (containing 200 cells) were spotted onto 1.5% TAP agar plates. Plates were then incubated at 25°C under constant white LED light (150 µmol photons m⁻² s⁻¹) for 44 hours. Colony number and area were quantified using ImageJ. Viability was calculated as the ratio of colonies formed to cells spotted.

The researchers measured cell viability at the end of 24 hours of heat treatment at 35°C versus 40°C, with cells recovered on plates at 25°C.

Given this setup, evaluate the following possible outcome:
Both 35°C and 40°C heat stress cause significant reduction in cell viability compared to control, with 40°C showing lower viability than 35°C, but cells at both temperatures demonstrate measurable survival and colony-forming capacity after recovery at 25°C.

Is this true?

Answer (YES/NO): NO